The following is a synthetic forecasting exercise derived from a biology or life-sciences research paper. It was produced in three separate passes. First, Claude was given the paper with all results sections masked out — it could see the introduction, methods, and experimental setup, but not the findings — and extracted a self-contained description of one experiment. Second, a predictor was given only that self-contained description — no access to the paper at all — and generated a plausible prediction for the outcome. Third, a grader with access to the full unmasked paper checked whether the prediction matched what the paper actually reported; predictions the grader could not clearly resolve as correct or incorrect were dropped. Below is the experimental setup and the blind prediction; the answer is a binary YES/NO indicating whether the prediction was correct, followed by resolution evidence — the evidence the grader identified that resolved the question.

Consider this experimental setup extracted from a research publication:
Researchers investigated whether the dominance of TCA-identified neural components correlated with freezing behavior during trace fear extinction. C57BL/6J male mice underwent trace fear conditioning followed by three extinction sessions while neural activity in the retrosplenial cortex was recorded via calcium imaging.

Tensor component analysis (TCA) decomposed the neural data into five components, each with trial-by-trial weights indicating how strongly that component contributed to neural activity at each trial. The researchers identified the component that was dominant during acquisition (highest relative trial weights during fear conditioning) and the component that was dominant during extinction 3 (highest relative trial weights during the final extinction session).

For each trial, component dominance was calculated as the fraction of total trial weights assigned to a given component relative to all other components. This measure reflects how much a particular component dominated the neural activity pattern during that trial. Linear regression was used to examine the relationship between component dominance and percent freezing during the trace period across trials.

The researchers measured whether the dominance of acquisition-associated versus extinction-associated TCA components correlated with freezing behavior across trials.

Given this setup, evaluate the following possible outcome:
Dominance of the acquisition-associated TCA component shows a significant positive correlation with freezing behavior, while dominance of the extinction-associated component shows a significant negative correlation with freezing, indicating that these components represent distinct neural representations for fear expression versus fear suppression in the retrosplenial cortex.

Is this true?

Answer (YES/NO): NO